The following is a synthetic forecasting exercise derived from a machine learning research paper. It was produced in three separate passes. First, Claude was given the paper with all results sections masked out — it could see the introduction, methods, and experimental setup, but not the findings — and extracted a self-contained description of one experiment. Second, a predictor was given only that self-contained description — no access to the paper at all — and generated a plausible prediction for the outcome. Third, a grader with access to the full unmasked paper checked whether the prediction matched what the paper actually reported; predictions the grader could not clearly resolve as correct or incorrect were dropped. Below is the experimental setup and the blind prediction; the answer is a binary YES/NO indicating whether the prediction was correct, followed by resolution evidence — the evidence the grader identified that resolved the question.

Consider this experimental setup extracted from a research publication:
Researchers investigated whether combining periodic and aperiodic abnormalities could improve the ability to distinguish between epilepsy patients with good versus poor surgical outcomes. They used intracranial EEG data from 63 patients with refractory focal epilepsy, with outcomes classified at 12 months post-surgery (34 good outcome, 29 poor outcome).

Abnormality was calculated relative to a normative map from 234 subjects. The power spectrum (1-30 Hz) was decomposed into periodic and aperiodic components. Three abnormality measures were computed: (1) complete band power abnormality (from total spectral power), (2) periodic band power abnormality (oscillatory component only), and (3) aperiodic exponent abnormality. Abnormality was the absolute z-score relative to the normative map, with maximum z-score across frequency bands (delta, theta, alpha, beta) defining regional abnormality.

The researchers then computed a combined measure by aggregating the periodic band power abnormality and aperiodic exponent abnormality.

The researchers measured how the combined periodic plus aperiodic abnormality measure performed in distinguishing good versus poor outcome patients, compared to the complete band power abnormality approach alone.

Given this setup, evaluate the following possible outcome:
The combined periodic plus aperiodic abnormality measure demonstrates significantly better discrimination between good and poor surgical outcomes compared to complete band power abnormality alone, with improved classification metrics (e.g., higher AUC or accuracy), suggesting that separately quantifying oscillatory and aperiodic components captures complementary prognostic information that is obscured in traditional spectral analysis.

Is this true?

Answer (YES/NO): NO